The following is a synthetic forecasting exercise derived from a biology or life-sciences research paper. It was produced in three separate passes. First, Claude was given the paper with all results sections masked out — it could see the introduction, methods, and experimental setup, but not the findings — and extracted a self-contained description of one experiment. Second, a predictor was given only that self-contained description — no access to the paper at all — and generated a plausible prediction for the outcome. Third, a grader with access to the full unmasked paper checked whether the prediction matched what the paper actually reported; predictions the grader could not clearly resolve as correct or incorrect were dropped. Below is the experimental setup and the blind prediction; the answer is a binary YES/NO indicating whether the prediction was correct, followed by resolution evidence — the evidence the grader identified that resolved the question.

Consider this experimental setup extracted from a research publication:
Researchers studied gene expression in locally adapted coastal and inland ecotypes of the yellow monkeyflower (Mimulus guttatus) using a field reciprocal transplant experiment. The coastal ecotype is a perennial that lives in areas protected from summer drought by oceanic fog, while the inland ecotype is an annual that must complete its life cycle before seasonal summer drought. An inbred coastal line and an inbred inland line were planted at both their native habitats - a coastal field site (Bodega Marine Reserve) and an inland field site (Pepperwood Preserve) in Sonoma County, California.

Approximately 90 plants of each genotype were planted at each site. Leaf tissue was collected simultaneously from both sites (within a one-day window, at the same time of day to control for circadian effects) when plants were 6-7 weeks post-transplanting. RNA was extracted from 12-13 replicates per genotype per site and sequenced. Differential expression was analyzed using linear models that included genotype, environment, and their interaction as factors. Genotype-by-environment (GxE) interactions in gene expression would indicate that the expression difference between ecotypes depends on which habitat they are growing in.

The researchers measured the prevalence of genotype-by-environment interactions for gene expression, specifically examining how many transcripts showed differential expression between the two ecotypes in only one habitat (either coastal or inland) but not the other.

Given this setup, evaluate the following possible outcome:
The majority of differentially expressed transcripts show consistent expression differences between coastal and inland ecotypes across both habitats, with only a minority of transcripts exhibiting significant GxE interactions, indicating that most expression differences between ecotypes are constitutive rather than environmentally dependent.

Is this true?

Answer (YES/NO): YES